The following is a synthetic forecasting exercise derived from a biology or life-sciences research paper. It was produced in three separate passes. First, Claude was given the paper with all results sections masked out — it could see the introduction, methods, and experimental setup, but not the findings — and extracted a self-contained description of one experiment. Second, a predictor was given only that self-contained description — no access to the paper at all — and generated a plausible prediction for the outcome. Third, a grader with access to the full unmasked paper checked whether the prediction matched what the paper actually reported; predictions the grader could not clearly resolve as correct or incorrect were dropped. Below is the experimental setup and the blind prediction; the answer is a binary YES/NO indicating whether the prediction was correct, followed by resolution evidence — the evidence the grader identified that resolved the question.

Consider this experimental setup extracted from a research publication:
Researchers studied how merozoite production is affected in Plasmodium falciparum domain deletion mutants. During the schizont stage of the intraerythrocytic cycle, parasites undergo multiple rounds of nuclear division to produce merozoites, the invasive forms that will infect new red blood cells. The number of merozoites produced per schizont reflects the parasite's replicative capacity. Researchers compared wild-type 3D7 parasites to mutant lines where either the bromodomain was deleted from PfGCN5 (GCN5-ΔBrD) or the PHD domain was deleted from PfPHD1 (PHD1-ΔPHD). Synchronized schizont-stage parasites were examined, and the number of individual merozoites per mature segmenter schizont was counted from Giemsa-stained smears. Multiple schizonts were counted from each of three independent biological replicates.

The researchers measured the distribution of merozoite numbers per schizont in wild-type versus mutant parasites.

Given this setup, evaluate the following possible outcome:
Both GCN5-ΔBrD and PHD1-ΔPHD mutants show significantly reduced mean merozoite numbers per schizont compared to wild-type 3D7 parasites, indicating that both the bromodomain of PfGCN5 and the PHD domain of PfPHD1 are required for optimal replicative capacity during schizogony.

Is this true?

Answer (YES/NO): NO